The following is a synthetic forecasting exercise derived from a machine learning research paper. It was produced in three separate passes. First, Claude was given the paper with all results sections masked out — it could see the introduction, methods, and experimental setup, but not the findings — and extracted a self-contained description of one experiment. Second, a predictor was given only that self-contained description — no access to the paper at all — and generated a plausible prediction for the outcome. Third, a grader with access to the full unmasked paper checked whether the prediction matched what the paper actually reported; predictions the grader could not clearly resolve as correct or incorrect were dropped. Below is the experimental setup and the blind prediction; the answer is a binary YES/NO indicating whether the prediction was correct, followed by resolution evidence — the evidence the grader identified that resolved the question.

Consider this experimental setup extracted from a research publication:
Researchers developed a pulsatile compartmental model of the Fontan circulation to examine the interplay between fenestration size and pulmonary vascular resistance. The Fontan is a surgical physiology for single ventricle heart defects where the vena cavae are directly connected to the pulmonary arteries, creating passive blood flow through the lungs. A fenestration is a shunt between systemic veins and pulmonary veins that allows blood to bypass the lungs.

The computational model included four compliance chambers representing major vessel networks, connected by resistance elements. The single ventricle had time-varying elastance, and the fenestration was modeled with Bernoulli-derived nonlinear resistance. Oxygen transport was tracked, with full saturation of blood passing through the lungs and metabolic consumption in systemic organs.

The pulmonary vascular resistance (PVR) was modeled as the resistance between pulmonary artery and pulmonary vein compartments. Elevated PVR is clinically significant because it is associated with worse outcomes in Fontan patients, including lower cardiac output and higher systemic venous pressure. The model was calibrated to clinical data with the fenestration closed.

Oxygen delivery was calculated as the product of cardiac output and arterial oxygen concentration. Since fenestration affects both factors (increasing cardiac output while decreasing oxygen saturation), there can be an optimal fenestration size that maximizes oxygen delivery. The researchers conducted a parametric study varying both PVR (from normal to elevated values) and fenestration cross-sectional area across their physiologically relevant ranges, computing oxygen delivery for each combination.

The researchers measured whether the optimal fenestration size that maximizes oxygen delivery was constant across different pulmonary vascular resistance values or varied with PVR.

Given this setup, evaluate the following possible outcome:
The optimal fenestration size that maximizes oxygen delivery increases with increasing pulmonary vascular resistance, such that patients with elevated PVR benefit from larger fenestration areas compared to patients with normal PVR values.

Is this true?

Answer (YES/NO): YES